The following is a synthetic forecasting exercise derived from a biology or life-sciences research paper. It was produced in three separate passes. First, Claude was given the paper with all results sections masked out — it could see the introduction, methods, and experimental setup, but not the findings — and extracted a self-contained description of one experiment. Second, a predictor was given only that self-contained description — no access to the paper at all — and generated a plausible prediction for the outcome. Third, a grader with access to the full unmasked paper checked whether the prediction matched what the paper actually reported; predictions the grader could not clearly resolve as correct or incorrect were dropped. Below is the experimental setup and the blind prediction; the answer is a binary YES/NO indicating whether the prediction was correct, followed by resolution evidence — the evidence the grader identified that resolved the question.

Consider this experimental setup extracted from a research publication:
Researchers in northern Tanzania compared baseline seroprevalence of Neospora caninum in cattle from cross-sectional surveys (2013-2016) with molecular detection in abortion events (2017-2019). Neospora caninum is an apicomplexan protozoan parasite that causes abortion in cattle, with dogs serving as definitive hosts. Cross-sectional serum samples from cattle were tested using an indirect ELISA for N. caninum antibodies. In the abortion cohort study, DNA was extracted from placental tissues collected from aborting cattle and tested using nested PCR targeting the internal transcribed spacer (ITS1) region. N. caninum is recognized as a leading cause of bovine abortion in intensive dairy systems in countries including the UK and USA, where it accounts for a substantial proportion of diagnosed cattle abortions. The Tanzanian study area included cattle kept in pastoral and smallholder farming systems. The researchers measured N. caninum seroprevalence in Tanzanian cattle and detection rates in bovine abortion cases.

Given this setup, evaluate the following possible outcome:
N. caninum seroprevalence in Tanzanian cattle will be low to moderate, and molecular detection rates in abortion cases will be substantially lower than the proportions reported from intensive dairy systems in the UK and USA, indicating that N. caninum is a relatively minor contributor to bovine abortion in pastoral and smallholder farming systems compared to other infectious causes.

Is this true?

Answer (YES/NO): NO